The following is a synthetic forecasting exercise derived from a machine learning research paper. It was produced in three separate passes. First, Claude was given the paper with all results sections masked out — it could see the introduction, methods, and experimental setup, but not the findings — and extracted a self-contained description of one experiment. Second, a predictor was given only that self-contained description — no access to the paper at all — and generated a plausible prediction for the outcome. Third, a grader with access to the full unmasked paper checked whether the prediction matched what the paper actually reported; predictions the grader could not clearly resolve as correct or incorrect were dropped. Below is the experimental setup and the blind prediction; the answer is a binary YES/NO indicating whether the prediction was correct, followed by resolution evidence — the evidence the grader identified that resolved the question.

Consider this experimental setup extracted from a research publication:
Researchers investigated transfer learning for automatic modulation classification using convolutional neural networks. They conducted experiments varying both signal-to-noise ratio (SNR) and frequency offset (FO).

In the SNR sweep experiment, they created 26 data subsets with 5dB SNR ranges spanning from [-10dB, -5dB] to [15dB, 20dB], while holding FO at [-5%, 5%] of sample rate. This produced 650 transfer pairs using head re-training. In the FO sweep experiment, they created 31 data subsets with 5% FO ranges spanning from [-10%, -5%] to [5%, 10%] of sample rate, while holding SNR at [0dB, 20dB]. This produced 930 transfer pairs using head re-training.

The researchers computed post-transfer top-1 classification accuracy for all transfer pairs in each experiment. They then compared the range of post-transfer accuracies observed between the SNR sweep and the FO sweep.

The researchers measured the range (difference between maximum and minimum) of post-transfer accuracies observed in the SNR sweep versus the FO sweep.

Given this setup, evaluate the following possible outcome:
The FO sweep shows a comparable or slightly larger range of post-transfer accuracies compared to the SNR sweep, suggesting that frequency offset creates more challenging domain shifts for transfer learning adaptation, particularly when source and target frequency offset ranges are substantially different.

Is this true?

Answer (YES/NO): NO